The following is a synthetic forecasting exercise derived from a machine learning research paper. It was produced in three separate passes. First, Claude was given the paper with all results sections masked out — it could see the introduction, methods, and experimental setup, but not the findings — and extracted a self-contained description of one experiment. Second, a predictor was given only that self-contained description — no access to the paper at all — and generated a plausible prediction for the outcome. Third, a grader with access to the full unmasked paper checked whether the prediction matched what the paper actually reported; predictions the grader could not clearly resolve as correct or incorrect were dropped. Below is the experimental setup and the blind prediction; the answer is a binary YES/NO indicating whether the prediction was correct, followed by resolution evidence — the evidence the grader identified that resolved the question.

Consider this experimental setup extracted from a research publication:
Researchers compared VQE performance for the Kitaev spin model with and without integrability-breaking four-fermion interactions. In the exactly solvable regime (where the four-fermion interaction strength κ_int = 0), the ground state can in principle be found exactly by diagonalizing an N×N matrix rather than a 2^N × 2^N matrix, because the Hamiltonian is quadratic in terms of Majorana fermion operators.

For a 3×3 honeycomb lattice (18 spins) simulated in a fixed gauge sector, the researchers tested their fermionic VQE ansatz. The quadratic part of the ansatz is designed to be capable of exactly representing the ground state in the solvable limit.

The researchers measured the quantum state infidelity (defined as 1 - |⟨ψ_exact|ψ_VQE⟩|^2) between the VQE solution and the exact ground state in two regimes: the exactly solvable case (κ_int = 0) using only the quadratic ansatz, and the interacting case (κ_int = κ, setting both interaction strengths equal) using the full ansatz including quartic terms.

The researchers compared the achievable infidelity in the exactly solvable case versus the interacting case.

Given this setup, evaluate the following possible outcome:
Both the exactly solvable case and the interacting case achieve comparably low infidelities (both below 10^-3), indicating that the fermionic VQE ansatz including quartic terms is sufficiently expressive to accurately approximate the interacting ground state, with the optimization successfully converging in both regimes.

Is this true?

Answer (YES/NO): NO